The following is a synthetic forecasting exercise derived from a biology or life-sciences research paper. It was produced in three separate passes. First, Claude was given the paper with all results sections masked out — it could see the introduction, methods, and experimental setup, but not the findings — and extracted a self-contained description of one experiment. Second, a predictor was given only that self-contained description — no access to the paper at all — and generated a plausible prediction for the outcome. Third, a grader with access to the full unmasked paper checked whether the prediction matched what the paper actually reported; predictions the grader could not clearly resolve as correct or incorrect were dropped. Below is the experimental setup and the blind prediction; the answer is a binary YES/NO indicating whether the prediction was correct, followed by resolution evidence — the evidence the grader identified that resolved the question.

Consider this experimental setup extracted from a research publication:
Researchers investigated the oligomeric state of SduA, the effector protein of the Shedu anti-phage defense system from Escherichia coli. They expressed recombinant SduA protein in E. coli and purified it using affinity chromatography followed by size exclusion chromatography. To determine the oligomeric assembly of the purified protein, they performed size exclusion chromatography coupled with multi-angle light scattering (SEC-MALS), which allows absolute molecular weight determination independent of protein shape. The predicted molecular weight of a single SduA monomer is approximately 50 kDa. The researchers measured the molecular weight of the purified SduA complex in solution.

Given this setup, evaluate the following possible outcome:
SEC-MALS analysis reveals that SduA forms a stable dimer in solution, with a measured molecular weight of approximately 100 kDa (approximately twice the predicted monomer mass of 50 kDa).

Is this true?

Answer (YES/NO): NO